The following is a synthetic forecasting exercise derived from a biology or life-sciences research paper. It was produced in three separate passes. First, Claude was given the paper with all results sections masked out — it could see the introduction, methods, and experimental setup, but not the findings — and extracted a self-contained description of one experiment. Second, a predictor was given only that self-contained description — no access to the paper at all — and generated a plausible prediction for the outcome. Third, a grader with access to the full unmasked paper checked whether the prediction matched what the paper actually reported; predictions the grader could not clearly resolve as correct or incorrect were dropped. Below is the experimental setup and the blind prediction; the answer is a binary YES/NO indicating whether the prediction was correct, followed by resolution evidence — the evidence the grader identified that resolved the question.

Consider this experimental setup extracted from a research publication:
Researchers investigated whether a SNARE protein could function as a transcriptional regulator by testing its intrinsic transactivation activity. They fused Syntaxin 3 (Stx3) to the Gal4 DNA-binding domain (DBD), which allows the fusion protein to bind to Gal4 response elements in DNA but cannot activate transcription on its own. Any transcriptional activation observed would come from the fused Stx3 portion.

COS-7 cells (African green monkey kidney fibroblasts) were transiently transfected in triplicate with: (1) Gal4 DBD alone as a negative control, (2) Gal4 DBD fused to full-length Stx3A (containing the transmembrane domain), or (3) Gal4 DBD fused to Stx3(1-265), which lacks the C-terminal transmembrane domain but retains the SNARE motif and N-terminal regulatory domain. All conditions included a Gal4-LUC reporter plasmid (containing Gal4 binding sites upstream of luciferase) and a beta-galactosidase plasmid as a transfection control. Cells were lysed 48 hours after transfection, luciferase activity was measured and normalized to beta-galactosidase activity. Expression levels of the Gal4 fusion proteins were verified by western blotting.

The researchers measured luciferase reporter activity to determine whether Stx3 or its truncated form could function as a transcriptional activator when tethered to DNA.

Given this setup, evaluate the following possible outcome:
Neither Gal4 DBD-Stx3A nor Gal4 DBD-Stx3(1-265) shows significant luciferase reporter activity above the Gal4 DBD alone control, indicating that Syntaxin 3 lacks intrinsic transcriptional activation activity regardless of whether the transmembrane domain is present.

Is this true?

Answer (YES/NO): NO